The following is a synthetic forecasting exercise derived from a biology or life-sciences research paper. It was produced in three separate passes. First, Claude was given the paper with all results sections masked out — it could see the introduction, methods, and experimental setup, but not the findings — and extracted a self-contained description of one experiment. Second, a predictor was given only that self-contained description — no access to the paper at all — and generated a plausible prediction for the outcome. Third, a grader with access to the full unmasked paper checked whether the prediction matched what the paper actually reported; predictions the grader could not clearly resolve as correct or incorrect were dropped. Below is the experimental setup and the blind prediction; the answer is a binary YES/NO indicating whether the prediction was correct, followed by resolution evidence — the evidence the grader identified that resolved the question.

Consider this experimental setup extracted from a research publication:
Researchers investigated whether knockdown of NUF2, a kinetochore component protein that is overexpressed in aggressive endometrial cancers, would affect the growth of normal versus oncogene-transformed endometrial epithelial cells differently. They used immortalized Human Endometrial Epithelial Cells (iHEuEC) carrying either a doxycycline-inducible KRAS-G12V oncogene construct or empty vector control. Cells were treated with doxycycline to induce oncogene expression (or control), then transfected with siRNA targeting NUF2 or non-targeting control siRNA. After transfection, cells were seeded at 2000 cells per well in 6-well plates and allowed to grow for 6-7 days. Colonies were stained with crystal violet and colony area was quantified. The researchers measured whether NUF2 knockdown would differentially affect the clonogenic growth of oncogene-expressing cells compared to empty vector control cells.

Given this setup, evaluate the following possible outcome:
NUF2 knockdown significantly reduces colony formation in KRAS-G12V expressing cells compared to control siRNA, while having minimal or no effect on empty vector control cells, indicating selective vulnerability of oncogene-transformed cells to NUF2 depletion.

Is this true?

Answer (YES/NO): YES